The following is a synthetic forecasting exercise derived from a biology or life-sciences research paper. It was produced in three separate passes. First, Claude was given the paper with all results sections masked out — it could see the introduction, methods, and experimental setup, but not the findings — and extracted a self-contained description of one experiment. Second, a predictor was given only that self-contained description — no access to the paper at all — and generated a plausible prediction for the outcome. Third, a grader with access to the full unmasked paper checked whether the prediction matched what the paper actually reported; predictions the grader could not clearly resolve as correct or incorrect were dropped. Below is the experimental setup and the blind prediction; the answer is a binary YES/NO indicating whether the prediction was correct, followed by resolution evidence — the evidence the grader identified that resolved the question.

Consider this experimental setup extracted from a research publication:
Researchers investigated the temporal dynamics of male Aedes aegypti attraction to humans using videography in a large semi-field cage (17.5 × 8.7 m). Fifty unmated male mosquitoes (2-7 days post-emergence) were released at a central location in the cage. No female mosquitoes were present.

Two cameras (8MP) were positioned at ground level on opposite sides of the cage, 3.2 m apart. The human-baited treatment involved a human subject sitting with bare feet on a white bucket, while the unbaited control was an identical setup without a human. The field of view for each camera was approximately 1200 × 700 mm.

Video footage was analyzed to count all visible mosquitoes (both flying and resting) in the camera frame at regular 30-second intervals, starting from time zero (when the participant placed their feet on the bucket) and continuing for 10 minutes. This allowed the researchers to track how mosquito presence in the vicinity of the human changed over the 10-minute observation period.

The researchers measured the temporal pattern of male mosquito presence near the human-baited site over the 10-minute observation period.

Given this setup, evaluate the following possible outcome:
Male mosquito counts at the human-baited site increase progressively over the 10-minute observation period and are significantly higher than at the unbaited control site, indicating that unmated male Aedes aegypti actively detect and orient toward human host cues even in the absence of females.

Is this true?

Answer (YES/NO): YES